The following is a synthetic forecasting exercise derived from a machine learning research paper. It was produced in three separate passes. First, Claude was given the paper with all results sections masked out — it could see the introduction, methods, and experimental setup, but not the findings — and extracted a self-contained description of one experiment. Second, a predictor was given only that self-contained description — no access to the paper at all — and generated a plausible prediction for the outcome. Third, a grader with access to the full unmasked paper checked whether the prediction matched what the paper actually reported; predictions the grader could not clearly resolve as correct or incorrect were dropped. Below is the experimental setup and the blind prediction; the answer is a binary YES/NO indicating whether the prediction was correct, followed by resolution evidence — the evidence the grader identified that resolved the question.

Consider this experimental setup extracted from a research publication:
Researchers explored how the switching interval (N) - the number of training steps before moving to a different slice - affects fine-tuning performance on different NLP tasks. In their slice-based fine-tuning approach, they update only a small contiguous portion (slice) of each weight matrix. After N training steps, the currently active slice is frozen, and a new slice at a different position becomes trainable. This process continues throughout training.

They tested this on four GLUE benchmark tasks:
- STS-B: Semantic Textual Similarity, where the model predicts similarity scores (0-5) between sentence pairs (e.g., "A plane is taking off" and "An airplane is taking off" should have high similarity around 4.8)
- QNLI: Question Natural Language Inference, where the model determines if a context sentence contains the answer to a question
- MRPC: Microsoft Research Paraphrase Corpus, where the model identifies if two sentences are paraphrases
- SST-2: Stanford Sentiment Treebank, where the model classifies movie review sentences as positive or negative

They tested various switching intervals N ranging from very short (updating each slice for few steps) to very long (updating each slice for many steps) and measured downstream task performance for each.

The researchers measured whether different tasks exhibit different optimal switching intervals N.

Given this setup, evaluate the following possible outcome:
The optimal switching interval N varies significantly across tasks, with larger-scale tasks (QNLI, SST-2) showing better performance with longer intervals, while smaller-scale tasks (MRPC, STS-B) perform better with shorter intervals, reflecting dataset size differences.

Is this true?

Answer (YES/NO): NO